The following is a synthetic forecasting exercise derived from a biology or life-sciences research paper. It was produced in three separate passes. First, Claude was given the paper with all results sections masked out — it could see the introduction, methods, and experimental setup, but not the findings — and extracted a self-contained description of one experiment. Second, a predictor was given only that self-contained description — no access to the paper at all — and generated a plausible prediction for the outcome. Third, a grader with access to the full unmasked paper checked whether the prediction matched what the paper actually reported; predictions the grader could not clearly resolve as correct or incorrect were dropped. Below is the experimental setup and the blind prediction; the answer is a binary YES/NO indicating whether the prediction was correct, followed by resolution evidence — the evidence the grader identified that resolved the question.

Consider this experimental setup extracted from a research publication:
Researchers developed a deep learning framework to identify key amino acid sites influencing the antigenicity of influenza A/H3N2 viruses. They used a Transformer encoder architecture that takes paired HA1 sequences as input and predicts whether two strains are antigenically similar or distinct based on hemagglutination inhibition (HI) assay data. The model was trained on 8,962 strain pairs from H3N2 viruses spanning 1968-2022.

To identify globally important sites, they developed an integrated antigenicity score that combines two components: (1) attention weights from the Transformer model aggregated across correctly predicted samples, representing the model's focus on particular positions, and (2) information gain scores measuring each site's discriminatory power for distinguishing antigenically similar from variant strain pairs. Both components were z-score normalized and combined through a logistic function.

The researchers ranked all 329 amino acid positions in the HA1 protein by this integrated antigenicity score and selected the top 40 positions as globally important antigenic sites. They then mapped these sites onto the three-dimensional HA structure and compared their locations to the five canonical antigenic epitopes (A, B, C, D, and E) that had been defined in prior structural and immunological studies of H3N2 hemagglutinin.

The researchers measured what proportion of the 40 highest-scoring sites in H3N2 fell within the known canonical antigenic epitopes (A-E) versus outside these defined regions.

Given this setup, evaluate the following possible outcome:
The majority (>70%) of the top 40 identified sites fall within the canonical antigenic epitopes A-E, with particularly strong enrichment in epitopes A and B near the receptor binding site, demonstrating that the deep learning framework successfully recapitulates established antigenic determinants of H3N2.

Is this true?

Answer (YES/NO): YES